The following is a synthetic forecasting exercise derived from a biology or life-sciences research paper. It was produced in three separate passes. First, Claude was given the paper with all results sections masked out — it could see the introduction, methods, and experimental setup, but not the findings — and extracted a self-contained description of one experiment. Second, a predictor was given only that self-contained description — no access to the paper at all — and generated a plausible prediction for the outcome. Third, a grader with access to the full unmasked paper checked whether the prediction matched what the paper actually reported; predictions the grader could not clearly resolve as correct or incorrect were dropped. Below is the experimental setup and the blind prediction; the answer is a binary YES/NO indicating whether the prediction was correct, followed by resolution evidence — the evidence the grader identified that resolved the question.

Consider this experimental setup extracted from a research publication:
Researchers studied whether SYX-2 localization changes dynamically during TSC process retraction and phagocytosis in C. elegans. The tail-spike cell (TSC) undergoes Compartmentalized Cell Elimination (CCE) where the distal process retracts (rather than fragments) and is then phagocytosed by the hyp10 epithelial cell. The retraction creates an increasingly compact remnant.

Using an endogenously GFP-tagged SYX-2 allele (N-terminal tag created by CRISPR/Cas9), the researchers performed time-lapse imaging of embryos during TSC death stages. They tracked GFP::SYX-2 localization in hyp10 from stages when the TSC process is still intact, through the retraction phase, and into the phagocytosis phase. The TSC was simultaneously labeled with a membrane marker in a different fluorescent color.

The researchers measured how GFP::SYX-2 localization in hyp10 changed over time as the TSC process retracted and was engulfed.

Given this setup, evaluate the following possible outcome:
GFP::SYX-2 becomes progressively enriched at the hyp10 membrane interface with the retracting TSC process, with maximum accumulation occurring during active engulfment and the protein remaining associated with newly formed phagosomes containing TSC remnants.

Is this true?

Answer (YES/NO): NO